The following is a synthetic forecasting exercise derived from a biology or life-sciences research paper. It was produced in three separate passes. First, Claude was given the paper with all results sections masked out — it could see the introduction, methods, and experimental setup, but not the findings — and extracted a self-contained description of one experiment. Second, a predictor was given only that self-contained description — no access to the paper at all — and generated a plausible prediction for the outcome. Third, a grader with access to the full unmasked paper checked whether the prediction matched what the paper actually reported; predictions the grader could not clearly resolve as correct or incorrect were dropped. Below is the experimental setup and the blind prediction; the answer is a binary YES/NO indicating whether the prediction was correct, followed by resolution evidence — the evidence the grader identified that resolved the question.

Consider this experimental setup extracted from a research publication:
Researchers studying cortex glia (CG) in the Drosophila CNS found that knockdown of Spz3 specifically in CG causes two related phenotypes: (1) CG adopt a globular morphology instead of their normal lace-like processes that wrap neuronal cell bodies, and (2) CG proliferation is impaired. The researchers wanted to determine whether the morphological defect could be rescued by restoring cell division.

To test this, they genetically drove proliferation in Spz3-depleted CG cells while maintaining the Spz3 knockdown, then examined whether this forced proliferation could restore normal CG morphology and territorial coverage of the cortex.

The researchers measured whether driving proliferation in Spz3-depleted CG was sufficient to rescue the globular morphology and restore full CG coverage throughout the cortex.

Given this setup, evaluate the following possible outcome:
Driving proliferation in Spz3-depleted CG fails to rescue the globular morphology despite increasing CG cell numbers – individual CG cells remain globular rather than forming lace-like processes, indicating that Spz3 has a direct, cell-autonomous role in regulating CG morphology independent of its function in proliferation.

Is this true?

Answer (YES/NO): YES